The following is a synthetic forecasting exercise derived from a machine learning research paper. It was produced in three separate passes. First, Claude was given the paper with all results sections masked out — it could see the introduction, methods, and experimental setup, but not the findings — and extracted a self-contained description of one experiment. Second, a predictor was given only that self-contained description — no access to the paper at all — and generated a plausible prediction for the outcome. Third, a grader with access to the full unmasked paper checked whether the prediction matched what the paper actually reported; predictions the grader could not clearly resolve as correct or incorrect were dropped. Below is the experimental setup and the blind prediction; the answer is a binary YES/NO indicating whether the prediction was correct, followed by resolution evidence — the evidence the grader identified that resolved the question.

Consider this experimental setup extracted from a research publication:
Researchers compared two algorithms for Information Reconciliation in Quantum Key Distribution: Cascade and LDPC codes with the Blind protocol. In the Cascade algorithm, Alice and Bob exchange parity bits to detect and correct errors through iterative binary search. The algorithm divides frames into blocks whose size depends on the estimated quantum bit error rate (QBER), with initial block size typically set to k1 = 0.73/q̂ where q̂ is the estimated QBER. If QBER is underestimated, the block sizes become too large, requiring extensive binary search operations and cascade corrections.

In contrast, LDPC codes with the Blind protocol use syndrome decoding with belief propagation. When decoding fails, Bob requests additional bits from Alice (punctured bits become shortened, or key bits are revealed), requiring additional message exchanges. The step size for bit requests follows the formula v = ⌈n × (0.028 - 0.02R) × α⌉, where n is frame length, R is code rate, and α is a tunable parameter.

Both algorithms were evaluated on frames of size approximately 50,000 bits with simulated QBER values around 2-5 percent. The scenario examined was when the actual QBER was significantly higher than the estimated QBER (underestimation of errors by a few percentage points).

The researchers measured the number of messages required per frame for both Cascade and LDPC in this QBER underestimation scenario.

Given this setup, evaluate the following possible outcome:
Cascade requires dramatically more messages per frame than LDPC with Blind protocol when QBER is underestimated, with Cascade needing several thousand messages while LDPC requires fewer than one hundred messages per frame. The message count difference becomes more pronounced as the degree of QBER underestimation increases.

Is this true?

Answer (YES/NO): YES